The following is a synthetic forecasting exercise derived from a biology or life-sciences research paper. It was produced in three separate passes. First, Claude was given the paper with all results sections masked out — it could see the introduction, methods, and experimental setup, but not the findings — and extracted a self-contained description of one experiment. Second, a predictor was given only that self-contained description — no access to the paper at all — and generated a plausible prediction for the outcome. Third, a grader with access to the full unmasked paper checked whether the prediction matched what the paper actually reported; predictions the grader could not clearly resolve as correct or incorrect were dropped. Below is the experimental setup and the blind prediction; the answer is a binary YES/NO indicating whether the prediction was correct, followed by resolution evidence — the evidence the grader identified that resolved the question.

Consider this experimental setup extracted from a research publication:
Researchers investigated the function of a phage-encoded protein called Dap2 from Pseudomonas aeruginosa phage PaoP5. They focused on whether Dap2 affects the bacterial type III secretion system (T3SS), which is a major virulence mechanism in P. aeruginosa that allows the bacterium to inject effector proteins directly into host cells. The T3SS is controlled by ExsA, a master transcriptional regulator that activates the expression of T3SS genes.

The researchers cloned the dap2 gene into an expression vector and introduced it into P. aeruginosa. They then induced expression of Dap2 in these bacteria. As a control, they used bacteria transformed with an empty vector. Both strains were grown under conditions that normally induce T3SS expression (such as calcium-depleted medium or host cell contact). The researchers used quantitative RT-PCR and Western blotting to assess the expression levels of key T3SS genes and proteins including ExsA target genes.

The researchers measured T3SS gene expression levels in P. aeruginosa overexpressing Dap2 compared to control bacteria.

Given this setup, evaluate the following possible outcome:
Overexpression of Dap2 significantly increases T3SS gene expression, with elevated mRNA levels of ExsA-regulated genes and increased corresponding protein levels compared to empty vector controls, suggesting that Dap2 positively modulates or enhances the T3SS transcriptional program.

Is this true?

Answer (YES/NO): NO